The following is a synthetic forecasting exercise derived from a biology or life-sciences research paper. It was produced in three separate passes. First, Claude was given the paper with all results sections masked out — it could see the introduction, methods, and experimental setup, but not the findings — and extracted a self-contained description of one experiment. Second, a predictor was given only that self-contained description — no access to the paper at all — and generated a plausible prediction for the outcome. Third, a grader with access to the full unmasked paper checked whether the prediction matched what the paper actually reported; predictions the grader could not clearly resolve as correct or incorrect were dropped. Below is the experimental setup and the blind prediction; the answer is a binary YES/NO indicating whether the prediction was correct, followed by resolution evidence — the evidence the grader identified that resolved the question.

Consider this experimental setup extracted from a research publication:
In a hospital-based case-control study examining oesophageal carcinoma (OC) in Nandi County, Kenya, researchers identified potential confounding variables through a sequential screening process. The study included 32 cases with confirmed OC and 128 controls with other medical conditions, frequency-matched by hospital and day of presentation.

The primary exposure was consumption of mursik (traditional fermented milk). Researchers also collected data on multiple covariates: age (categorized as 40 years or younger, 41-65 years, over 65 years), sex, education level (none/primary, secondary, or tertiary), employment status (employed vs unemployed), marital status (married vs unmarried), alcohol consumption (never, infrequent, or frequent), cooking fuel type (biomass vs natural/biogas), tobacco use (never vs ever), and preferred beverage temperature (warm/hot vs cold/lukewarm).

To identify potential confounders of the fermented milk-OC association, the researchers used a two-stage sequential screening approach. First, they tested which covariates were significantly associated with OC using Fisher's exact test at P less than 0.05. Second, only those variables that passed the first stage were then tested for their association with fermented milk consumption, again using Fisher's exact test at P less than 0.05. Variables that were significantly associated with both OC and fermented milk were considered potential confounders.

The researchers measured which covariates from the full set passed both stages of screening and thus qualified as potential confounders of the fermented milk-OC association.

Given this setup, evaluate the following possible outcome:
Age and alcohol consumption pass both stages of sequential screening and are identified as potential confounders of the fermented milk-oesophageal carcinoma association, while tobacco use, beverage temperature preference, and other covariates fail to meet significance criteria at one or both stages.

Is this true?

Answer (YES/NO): YES